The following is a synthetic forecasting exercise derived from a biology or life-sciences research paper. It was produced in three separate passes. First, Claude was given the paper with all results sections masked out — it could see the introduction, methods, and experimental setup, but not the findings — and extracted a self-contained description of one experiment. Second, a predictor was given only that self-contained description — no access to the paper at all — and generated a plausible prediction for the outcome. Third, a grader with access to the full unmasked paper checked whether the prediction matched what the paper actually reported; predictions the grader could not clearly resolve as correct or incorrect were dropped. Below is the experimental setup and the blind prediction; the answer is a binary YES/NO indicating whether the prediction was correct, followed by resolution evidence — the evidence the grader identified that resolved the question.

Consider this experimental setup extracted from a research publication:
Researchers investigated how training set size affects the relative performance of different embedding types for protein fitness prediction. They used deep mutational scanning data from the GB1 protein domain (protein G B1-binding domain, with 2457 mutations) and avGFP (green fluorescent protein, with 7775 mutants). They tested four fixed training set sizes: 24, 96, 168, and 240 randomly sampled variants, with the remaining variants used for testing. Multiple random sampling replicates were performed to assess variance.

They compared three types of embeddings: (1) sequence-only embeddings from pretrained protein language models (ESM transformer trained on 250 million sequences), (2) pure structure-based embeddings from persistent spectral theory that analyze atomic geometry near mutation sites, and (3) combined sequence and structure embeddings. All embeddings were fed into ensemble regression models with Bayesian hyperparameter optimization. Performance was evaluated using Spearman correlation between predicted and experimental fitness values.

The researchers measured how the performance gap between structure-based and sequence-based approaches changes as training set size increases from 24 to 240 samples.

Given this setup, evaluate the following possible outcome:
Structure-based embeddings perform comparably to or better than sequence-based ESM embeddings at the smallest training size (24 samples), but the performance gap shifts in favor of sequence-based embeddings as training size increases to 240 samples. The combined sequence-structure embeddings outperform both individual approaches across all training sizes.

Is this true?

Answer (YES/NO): NO